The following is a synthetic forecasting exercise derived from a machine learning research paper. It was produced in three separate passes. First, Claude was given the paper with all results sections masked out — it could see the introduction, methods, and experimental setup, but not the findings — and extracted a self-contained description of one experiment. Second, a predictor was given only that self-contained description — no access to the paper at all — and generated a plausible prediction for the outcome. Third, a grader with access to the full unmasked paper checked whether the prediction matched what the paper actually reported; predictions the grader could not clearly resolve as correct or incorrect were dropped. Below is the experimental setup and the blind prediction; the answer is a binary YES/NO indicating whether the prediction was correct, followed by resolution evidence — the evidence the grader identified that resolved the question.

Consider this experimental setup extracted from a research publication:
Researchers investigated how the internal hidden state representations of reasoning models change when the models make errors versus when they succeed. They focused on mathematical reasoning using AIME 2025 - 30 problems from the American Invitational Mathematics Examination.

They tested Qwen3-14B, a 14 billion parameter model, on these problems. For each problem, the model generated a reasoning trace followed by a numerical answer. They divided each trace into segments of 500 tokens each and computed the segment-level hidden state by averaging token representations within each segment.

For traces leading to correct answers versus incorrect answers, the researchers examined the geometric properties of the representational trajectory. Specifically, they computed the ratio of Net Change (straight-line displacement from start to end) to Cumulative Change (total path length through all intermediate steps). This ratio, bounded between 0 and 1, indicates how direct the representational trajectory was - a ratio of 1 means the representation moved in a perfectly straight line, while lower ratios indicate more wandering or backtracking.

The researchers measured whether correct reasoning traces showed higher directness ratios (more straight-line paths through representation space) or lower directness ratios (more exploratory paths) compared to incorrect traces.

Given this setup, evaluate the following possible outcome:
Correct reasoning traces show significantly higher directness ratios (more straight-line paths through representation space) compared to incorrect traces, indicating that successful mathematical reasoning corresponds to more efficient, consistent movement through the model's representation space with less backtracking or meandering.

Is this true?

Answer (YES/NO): YES